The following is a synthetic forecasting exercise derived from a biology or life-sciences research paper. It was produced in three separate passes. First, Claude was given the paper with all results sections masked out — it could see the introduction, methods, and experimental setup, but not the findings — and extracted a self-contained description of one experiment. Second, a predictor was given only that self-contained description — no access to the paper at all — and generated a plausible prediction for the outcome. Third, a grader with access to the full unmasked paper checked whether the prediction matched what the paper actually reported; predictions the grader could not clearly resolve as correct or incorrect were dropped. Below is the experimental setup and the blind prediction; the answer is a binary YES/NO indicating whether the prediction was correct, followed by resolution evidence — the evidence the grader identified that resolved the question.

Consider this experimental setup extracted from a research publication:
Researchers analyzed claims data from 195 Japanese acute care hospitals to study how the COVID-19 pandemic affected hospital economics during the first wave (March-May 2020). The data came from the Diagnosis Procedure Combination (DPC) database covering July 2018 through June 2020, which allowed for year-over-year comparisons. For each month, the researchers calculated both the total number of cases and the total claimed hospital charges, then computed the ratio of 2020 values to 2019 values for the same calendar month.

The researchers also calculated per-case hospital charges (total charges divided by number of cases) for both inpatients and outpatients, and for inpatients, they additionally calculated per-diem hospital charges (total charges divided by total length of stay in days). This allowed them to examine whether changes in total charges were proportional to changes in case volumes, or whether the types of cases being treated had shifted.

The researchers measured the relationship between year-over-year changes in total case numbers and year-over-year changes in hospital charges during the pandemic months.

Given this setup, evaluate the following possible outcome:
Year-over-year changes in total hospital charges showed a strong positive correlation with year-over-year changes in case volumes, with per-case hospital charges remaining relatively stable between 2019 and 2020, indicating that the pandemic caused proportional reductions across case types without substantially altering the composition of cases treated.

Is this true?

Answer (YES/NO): NO